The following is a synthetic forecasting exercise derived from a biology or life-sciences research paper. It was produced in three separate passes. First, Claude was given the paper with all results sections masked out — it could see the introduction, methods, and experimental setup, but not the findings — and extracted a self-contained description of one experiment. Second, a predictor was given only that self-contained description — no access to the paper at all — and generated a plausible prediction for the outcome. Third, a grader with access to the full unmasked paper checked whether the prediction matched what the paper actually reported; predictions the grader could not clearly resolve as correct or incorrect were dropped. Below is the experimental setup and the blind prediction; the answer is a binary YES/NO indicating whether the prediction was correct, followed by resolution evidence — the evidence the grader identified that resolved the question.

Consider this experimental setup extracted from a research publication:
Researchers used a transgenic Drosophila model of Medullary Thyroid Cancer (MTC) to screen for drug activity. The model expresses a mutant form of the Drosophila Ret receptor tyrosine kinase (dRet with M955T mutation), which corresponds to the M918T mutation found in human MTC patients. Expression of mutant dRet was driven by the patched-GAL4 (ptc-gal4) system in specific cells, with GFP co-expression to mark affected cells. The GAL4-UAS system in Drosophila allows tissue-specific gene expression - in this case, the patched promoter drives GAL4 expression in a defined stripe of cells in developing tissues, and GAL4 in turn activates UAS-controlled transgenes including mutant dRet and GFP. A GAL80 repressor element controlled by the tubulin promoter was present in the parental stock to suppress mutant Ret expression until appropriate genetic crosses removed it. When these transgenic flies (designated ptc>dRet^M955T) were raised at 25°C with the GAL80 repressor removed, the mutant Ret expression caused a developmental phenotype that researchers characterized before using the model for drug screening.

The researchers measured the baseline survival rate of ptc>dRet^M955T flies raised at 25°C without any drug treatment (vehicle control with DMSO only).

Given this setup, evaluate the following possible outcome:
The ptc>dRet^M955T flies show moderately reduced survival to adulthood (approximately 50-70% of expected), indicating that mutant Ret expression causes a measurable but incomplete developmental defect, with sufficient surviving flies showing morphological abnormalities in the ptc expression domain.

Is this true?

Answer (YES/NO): NO